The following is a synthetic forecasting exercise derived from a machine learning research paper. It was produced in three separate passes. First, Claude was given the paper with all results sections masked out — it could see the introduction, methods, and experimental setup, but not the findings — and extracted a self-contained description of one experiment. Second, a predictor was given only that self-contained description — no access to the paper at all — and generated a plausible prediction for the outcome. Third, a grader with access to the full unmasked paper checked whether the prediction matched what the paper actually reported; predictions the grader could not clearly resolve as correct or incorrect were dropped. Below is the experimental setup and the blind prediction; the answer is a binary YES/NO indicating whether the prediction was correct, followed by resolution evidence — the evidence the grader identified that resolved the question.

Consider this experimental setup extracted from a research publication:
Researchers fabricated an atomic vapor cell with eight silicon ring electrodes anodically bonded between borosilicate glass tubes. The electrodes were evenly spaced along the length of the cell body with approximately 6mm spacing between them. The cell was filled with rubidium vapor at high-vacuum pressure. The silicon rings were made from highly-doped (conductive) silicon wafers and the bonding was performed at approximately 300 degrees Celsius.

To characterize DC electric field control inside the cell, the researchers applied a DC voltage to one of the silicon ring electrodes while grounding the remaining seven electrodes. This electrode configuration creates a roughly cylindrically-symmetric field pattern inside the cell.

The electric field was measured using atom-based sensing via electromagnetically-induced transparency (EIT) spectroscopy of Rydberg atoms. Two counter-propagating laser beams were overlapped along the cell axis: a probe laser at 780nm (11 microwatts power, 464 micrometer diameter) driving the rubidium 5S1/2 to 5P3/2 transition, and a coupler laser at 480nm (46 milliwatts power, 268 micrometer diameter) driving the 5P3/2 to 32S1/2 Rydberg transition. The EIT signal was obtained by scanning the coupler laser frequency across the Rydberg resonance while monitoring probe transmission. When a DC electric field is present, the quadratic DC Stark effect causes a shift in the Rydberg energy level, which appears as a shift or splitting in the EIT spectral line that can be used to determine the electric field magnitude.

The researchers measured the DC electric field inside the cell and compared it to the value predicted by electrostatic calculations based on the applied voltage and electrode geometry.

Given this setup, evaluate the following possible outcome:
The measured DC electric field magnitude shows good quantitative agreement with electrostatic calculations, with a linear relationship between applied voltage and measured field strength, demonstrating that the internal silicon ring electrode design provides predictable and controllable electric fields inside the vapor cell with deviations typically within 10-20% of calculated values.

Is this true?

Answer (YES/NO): NO